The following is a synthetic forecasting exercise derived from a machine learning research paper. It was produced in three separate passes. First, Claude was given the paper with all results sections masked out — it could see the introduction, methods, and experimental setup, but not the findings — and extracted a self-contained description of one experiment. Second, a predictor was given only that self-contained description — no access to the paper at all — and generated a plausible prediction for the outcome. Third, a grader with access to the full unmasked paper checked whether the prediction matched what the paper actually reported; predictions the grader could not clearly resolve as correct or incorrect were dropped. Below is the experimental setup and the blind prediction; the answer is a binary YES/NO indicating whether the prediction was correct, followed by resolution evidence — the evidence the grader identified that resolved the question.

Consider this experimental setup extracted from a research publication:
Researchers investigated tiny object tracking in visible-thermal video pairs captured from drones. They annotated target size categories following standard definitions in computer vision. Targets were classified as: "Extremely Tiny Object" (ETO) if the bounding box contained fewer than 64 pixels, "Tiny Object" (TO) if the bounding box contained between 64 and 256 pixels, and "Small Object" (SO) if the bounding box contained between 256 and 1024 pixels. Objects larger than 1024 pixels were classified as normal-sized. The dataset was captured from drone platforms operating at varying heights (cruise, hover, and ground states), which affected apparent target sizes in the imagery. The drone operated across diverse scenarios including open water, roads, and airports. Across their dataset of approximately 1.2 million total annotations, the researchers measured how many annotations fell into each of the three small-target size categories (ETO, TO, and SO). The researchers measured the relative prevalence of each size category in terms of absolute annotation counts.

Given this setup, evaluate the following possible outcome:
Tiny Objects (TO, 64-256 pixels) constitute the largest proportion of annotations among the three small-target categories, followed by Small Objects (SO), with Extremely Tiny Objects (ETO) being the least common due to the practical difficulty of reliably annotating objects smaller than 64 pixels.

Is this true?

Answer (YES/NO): NO